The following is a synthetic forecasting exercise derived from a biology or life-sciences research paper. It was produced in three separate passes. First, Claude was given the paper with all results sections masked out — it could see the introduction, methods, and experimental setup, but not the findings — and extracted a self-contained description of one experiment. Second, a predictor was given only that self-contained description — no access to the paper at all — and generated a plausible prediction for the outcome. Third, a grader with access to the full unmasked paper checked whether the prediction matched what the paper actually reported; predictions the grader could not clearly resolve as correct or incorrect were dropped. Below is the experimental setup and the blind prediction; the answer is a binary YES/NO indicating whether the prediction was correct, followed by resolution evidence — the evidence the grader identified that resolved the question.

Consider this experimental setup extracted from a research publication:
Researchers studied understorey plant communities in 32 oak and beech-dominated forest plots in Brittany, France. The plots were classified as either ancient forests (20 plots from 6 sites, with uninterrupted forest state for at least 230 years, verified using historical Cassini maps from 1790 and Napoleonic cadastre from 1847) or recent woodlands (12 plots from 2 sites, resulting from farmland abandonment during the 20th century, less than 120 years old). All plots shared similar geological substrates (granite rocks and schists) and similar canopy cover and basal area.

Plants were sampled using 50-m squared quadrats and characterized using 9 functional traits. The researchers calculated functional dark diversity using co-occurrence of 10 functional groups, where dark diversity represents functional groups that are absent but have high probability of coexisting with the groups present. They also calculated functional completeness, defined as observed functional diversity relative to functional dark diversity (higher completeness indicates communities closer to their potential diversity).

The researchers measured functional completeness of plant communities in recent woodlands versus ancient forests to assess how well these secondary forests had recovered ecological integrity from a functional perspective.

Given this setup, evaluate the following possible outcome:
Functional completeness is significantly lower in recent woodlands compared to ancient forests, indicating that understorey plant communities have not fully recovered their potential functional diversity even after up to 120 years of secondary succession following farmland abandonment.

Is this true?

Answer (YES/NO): NO